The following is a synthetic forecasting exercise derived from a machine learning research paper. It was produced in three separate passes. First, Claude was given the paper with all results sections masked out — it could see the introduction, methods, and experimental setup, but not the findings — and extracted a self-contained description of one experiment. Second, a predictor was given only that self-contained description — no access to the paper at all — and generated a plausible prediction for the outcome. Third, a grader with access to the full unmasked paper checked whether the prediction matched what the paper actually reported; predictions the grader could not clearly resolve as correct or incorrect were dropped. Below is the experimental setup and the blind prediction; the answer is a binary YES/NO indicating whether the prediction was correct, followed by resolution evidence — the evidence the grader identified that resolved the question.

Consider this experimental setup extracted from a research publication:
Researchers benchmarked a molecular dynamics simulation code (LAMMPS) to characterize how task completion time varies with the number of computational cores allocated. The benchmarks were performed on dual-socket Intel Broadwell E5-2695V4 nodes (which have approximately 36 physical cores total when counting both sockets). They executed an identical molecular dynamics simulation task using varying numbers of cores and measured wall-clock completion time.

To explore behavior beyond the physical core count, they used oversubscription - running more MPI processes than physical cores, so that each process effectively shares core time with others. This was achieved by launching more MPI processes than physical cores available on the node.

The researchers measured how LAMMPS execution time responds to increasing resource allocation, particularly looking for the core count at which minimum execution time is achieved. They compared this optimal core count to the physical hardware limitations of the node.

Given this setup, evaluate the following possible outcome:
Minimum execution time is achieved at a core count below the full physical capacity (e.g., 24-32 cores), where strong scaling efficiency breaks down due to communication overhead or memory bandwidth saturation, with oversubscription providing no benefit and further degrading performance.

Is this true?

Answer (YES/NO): NO